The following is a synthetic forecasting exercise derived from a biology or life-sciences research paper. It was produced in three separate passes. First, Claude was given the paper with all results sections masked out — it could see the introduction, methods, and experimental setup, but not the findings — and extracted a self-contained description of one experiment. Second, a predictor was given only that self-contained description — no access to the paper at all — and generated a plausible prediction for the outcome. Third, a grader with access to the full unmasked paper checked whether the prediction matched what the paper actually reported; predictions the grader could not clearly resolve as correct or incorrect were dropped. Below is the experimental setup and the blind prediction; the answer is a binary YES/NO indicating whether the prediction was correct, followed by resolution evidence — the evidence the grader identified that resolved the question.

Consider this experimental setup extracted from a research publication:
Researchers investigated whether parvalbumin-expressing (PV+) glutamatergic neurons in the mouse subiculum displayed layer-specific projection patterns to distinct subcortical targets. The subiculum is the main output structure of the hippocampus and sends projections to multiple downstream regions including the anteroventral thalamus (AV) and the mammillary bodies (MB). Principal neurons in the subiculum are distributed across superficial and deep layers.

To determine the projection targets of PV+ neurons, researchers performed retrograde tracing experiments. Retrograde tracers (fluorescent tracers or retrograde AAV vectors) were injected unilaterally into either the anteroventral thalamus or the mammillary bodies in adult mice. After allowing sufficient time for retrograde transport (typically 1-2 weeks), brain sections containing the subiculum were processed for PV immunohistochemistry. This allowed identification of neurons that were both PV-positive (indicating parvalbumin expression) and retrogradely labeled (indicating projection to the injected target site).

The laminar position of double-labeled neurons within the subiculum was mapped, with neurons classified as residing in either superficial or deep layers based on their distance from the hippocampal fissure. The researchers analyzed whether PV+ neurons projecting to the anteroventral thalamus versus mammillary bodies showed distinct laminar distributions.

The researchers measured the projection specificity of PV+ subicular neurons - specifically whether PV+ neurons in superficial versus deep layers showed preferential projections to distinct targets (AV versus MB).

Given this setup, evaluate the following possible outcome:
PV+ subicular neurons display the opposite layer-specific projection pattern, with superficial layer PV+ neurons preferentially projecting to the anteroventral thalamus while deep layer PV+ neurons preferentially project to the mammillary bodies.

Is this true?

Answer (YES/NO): NO